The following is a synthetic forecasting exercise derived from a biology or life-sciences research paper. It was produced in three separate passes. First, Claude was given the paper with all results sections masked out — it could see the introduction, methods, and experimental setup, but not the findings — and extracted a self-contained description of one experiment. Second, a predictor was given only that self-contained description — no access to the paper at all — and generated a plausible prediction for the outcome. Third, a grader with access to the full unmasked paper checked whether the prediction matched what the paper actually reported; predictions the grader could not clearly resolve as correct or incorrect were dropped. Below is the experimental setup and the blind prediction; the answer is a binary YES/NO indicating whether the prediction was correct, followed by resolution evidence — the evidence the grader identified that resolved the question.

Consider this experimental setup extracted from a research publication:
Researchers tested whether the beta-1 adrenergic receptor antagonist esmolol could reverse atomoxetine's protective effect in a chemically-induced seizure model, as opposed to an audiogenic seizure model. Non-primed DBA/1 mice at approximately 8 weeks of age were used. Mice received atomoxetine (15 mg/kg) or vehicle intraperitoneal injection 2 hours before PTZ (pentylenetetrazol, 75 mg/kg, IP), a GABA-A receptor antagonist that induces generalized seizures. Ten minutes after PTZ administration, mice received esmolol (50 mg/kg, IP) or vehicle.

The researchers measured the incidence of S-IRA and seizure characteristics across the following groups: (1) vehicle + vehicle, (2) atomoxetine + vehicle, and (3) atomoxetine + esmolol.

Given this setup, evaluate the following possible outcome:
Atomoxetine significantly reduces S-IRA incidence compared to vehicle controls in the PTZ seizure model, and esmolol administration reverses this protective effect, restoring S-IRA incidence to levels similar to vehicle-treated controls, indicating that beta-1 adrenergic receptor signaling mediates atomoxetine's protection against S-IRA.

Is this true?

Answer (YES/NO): YES